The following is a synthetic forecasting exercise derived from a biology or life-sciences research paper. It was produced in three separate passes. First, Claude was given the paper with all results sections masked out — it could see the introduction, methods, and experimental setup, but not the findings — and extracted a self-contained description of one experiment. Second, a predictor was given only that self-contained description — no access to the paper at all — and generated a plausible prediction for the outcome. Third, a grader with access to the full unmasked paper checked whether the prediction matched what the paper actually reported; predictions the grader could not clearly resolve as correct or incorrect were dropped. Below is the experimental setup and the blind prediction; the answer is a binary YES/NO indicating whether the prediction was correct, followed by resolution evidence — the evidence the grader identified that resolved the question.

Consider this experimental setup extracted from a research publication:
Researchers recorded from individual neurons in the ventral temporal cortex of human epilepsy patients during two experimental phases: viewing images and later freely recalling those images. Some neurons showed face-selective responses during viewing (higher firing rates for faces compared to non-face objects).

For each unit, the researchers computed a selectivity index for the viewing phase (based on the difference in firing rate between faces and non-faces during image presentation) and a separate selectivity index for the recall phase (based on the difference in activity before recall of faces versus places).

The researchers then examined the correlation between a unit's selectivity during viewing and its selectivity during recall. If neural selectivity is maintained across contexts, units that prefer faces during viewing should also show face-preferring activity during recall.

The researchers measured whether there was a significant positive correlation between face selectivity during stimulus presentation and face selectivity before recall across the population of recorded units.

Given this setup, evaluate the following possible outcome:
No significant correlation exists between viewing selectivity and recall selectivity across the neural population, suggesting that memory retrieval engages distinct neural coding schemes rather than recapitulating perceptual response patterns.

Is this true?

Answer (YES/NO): NO